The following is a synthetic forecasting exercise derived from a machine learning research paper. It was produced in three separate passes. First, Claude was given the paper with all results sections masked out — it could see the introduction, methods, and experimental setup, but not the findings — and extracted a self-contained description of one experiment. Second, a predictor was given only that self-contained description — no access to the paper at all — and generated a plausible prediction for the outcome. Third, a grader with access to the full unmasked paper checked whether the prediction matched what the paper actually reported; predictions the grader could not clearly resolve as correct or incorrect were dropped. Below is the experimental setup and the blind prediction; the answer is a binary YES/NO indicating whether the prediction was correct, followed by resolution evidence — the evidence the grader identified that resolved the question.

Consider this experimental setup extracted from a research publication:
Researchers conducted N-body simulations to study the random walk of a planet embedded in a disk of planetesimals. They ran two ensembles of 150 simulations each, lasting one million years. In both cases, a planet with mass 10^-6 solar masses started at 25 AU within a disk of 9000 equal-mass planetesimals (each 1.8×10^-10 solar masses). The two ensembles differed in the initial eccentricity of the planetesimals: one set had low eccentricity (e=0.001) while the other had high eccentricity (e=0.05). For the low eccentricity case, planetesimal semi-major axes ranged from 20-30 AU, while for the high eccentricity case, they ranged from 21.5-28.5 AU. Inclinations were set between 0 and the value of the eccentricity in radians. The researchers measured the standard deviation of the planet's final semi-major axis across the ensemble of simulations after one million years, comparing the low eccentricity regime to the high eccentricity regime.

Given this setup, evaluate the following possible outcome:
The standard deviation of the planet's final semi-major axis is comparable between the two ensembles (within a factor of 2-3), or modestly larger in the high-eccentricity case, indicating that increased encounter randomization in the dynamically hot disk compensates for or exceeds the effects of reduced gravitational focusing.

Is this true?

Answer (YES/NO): NO